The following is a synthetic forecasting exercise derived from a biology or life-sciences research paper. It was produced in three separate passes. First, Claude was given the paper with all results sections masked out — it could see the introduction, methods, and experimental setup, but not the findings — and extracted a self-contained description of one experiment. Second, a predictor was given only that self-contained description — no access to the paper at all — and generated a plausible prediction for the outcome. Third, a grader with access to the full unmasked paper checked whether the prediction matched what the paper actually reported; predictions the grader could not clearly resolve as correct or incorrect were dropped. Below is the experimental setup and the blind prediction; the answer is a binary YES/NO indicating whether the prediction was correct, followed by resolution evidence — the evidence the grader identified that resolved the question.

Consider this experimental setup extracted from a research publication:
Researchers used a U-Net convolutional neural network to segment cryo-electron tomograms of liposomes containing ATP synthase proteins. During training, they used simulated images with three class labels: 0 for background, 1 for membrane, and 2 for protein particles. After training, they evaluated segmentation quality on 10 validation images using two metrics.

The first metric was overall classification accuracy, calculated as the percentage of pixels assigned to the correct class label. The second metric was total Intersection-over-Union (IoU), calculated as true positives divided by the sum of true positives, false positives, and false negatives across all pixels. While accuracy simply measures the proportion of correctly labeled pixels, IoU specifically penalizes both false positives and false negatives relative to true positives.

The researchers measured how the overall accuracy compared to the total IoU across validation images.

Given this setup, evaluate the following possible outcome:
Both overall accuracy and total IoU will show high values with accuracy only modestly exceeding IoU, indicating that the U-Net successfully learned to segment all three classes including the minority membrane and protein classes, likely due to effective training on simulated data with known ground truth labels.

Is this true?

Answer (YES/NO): NO